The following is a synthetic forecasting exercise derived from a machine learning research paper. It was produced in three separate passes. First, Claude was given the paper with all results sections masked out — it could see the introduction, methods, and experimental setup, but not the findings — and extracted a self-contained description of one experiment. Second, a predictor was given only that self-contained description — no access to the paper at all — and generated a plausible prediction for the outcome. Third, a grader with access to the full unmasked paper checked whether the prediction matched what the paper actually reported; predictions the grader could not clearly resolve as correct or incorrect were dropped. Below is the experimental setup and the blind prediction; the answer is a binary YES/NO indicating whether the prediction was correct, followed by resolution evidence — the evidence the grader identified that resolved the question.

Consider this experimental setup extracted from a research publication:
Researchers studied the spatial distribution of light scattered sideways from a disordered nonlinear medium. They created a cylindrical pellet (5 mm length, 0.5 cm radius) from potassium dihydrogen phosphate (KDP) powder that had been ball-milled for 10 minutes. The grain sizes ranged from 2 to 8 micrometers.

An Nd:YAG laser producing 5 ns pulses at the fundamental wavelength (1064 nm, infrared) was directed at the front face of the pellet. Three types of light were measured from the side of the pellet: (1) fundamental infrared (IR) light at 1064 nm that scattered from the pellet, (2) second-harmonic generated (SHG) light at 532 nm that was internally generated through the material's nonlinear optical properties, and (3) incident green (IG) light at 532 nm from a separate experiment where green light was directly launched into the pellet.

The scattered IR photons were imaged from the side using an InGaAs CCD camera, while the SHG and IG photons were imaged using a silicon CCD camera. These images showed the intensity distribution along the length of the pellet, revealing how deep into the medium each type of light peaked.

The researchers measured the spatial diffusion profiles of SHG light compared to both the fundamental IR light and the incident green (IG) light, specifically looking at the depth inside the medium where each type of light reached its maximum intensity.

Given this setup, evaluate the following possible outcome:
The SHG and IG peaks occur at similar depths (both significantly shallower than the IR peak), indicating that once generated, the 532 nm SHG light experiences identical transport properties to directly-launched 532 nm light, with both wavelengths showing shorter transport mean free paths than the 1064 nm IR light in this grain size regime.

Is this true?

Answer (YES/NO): NO